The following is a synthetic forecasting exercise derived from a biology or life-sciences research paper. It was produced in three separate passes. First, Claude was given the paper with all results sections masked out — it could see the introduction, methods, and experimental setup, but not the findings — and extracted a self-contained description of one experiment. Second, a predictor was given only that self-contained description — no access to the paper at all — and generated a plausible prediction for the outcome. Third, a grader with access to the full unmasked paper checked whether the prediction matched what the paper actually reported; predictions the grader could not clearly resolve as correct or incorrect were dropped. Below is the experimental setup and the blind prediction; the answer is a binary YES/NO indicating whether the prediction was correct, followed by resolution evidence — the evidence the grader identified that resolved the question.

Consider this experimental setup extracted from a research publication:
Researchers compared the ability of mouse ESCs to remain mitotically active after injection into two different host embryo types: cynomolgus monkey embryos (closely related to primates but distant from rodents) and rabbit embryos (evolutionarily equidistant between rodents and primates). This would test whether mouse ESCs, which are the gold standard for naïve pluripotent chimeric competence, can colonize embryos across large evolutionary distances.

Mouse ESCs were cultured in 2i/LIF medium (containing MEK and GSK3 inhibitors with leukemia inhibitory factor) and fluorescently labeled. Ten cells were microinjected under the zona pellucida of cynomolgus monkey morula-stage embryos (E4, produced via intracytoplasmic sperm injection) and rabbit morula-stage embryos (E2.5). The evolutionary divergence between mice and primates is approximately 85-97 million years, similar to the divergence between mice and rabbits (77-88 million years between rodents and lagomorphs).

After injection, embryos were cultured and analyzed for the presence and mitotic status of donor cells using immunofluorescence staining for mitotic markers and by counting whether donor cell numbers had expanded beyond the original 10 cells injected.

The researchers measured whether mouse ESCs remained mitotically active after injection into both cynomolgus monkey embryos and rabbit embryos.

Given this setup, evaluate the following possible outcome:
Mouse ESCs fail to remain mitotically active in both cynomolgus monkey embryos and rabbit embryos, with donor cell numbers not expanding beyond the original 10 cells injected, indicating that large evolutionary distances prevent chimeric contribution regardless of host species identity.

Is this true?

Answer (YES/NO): NO